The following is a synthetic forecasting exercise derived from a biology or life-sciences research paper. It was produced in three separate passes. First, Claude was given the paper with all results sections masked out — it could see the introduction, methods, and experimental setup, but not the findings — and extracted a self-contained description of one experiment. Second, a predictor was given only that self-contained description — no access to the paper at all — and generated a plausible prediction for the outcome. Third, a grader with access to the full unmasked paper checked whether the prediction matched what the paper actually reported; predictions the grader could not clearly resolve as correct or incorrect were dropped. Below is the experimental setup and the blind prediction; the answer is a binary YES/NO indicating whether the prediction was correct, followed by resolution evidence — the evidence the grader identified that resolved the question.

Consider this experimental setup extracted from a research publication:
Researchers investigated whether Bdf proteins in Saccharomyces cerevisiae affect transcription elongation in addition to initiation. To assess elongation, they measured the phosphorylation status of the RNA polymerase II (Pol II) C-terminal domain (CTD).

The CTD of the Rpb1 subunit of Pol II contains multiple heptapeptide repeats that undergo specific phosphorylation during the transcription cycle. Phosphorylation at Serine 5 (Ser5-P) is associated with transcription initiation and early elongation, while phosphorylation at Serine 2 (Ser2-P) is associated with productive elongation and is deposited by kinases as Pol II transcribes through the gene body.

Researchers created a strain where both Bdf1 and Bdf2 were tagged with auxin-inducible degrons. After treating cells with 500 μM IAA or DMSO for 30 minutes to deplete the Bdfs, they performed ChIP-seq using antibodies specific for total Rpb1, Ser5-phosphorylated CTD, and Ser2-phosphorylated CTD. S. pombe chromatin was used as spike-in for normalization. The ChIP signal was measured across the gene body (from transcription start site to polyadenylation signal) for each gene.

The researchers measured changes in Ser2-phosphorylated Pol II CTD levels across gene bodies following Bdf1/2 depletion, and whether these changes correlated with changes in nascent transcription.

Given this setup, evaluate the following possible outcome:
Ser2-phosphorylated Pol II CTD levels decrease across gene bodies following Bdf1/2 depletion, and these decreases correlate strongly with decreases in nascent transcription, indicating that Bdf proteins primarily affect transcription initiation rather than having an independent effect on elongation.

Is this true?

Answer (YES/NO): NO